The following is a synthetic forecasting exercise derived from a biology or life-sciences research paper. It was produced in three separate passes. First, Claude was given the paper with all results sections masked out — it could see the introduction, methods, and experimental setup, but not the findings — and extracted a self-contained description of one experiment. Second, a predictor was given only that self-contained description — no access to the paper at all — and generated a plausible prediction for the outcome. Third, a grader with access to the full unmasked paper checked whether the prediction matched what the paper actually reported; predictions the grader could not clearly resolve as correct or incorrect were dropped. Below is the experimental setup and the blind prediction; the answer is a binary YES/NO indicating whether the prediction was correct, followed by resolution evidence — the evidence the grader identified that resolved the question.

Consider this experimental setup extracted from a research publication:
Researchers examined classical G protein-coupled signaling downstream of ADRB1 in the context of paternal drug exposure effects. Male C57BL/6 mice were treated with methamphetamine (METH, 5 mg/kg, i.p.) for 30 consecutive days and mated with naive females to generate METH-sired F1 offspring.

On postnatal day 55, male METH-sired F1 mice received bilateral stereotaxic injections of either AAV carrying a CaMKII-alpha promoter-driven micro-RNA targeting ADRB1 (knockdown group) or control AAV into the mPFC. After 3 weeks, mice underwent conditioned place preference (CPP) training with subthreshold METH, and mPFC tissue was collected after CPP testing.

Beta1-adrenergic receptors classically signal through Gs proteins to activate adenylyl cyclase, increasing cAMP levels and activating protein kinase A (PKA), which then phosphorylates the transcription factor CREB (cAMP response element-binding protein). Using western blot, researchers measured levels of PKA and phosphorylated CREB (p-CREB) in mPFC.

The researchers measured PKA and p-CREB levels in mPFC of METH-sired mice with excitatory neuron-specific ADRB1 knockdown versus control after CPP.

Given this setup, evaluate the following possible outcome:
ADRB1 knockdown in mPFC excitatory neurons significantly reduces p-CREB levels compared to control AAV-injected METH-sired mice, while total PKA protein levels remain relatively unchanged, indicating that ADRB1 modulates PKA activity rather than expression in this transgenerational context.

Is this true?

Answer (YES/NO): NO